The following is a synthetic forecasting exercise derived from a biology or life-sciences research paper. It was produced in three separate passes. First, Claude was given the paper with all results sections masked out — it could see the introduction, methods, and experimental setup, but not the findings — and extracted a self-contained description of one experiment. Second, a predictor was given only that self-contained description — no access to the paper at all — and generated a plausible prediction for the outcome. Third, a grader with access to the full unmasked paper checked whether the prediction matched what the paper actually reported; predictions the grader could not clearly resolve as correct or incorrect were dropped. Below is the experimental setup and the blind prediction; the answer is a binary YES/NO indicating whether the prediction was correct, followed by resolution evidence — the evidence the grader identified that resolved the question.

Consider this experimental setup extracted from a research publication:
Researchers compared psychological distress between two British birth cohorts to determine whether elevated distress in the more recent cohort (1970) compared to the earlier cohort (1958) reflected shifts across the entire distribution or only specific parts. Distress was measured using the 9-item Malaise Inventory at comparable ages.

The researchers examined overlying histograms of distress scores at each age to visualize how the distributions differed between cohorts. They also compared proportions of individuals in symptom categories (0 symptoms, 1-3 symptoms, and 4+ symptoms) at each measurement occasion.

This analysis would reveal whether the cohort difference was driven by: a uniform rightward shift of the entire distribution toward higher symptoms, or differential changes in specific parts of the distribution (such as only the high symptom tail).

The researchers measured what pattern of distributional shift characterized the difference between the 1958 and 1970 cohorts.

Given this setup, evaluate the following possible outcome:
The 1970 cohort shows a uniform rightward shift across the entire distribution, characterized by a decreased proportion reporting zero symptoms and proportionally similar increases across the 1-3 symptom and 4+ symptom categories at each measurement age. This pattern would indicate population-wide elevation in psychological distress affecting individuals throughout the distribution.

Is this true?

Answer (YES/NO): YES